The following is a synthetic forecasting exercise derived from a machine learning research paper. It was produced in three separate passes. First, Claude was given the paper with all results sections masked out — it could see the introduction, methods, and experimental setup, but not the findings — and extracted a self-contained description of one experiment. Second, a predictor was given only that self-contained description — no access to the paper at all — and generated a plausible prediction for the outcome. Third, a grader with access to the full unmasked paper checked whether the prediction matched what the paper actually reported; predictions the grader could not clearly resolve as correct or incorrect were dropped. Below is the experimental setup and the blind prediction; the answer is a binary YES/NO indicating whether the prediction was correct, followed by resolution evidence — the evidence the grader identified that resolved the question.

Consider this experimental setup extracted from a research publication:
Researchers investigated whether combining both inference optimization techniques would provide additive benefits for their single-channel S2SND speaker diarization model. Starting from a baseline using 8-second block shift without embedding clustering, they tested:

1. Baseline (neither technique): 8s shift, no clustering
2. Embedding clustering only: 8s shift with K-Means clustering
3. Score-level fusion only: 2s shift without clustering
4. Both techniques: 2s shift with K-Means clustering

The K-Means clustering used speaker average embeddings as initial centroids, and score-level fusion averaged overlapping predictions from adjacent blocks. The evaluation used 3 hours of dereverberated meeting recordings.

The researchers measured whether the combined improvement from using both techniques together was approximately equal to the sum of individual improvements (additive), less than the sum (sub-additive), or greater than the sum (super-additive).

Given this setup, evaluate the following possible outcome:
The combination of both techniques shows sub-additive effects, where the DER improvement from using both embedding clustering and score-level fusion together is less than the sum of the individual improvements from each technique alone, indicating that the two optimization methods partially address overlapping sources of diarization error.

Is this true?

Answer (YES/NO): NO